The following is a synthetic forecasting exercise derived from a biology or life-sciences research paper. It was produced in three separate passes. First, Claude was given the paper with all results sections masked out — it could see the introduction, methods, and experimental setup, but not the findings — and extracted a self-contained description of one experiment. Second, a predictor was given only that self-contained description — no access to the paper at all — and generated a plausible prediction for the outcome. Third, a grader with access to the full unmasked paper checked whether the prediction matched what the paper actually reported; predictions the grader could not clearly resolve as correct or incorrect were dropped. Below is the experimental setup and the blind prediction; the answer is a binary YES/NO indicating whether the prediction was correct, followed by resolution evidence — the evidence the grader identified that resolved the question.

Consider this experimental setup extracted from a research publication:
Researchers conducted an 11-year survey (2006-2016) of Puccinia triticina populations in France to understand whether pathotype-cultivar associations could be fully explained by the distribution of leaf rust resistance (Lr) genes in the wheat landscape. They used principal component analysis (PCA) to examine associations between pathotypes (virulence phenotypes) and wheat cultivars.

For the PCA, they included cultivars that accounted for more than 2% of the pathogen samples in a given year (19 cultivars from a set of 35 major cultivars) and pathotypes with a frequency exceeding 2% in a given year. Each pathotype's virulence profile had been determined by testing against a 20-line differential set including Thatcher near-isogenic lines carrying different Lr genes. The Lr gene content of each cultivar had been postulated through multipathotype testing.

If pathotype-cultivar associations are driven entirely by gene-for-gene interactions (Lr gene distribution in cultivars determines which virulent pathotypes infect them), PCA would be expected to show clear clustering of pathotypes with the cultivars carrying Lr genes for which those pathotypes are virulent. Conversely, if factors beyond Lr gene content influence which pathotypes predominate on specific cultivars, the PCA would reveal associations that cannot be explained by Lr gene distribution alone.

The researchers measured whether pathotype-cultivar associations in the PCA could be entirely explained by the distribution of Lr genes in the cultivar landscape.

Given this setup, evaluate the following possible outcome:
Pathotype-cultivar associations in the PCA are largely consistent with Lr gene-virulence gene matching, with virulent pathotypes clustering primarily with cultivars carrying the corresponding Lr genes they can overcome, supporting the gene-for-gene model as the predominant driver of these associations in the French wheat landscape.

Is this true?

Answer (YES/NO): NO